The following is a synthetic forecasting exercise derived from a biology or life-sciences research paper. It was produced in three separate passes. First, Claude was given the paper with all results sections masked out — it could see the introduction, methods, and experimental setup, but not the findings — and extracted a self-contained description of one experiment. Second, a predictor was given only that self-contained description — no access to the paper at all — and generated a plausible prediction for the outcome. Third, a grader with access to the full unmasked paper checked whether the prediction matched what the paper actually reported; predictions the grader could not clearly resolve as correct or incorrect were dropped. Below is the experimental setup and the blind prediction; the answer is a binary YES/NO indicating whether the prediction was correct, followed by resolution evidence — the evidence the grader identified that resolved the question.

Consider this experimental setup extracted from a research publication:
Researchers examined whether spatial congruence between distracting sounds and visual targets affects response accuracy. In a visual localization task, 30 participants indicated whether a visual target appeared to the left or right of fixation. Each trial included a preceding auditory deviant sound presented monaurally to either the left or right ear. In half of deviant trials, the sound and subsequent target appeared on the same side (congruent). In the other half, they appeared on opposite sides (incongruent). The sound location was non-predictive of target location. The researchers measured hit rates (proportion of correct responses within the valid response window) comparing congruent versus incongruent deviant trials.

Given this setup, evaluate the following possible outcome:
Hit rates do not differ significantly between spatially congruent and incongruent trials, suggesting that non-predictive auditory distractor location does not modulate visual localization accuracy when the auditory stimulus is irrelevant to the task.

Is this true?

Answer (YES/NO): YES